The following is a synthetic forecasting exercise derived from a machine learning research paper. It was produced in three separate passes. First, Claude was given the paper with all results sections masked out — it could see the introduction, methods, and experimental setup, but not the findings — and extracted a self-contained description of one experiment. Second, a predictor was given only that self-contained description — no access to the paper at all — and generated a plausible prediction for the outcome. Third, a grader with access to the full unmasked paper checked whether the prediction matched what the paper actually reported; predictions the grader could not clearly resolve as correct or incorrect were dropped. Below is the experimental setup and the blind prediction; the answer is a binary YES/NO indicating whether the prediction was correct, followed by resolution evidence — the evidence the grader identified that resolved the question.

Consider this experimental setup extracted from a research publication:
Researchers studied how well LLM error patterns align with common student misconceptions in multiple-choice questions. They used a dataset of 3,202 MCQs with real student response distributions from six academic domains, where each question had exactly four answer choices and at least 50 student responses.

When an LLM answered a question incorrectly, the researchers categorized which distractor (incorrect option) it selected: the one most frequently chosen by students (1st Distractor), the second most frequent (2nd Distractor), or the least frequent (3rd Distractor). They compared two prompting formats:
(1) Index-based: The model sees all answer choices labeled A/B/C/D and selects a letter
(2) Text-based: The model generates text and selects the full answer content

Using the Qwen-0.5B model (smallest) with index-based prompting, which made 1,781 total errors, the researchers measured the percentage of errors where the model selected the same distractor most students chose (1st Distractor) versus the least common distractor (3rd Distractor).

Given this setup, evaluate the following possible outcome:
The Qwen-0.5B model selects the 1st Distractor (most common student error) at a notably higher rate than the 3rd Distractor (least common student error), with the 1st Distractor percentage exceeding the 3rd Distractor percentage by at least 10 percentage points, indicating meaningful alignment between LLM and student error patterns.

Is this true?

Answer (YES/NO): YES